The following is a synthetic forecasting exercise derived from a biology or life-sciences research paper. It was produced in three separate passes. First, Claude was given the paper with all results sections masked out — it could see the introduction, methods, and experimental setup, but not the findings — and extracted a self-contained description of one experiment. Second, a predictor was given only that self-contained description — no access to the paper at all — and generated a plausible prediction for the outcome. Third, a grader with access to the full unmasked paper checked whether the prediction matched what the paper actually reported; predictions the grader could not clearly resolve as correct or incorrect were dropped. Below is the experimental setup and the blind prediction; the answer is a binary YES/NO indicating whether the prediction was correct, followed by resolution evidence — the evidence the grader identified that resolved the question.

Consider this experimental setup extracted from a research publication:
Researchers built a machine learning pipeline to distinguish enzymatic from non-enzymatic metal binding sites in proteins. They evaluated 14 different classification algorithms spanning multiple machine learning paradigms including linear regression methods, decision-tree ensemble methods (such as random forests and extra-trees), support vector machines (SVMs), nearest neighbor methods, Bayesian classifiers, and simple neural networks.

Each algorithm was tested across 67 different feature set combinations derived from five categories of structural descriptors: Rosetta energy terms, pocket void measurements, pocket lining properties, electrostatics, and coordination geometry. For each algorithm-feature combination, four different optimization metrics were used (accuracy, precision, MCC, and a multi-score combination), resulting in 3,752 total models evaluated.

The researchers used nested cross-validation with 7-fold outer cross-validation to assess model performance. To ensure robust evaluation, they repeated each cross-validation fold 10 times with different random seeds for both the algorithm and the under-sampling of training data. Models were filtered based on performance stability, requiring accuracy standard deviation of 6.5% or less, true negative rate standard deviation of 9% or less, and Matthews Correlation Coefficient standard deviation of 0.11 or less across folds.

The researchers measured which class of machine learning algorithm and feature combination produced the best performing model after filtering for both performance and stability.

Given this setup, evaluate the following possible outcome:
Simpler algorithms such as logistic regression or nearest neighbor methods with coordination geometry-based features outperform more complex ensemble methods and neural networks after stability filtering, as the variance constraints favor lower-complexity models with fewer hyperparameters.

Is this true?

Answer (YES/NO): NO